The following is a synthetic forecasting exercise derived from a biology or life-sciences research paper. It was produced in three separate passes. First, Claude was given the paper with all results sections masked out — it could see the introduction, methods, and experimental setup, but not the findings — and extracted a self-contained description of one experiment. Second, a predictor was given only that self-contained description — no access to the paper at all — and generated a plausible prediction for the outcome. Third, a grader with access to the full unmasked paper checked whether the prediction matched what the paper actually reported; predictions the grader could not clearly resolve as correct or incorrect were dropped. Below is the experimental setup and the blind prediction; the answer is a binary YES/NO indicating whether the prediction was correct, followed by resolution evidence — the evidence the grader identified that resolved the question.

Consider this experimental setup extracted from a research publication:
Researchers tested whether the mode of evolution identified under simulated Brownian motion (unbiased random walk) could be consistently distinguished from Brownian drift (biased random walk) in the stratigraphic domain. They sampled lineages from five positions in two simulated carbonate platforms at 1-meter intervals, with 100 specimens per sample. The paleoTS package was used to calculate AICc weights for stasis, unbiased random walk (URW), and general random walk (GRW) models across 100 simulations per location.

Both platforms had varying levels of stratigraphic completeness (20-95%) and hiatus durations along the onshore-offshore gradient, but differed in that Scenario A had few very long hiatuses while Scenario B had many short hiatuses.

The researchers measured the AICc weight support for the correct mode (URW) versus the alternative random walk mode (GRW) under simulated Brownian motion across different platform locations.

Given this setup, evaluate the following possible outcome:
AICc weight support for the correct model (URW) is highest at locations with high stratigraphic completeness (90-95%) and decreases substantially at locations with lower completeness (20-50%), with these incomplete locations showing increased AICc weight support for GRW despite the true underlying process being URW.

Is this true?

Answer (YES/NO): NO